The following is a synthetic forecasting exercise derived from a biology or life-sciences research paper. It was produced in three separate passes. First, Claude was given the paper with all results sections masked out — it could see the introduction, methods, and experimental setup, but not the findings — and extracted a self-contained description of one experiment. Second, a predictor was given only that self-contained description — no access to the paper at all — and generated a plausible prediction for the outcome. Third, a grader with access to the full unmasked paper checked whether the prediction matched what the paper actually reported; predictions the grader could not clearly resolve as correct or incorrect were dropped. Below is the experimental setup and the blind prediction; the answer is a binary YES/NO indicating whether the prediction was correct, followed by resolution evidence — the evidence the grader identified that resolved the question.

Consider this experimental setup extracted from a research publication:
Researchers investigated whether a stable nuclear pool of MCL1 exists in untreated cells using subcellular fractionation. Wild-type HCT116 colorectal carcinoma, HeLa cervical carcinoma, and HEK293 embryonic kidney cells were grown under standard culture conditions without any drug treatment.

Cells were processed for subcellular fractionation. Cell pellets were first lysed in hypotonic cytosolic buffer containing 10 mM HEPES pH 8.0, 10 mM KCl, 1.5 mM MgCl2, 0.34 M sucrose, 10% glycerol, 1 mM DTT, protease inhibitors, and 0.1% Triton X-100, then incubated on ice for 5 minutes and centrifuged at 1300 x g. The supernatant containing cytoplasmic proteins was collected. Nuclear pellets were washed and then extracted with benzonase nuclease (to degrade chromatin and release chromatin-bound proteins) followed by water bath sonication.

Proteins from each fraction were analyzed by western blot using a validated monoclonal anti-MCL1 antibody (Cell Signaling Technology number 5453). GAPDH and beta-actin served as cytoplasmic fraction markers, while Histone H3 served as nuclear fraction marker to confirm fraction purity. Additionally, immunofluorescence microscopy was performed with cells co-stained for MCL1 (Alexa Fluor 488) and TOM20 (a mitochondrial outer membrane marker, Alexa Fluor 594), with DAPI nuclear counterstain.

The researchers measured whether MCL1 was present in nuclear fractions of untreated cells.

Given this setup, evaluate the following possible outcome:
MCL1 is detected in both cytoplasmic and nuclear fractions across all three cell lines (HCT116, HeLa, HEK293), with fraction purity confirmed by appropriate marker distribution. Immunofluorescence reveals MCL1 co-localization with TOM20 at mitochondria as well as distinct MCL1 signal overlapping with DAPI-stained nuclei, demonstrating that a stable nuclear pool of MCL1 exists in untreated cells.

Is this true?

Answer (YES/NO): YES